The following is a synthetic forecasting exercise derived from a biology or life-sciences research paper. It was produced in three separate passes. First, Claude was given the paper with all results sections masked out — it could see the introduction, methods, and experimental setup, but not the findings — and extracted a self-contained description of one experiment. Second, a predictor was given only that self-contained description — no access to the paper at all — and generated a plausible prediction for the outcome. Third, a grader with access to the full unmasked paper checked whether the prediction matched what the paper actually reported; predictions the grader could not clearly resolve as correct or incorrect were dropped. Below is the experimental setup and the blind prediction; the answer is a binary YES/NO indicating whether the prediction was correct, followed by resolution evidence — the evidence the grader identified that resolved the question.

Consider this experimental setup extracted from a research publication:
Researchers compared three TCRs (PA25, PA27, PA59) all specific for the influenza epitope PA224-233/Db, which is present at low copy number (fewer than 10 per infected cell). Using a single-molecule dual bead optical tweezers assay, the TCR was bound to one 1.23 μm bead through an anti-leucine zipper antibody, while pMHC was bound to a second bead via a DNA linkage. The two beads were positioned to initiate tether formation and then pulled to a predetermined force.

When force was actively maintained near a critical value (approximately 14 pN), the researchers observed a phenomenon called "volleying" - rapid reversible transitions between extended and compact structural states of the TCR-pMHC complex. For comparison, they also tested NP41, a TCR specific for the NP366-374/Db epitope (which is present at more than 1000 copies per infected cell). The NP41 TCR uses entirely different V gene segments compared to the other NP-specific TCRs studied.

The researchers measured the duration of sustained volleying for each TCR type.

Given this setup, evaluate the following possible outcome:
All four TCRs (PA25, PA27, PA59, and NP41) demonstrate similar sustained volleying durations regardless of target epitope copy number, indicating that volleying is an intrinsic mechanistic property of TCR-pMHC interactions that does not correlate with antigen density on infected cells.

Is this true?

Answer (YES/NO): NO